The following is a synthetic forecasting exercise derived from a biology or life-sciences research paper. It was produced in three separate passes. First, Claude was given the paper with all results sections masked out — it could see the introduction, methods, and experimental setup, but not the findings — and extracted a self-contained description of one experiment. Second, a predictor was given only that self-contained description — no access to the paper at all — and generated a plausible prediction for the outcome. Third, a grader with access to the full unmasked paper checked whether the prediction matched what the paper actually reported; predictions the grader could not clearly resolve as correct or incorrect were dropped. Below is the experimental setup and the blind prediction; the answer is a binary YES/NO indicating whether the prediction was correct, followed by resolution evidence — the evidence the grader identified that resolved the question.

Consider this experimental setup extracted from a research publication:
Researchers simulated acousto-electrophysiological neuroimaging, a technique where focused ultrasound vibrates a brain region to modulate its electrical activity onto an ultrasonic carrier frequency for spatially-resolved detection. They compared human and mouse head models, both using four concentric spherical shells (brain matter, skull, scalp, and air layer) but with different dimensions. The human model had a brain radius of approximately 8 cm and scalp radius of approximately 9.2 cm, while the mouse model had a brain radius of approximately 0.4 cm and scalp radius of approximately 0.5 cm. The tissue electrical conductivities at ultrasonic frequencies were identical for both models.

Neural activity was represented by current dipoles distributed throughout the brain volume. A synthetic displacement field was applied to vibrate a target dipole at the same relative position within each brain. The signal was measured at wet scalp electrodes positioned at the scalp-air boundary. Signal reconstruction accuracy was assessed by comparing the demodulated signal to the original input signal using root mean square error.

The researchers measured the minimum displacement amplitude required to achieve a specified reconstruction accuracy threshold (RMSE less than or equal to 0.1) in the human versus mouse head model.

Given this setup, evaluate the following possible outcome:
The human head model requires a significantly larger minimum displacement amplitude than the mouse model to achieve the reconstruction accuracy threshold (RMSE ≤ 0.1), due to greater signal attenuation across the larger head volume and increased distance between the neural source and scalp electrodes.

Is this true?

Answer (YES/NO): YES